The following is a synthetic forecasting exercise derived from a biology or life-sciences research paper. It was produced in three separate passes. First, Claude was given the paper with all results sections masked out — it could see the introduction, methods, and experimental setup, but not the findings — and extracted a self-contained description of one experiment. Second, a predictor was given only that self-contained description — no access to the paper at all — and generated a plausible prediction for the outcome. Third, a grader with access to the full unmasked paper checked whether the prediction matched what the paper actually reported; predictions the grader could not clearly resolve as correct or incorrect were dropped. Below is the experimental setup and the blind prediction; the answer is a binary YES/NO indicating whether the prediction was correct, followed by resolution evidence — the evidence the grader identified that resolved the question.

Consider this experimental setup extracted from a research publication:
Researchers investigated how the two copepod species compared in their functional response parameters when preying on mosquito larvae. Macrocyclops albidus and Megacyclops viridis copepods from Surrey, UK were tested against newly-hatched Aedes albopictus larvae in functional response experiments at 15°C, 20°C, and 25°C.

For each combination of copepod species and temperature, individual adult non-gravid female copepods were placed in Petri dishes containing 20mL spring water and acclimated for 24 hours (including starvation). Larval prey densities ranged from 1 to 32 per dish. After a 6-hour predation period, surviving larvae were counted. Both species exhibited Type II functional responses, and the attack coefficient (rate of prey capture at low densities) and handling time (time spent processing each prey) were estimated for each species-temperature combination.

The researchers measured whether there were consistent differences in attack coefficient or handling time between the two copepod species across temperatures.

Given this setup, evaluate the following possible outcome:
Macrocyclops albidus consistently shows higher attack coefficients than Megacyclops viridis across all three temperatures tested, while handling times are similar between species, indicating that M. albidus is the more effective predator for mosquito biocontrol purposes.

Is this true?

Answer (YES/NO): NO